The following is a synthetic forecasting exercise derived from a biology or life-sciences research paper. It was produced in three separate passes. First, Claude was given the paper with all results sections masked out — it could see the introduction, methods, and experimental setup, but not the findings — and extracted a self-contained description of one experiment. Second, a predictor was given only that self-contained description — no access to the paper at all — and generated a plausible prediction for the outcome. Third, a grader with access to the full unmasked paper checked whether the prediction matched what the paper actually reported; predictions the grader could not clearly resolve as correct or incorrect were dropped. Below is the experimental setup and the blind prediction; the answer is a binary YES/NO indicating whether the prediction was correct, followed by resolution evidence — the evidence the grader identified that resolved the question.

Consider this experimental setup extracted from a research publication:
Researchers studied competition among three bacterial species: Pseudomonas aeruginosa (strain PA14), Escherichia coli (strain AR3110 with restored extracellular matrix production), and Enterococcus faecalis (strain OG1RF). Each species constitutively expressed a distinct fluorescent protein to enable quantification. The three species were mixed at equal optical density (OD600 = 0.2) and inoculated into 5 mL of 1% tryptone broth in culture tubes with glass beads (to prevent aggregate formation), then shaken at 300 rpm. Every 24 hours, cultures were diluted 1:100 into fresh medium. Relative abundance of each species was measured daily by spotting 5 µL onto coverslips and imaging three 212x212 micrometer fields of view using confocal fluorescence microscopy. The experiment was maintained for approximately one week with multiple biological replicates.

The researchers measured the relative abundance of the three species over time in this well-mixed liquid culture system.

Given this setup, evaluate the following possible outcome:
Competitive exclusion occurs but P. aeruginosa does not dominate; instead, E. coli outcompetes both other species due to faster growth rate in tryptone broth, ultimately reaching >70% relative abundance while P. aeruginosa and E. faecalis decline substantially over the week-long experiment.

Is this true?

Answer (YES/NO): NO